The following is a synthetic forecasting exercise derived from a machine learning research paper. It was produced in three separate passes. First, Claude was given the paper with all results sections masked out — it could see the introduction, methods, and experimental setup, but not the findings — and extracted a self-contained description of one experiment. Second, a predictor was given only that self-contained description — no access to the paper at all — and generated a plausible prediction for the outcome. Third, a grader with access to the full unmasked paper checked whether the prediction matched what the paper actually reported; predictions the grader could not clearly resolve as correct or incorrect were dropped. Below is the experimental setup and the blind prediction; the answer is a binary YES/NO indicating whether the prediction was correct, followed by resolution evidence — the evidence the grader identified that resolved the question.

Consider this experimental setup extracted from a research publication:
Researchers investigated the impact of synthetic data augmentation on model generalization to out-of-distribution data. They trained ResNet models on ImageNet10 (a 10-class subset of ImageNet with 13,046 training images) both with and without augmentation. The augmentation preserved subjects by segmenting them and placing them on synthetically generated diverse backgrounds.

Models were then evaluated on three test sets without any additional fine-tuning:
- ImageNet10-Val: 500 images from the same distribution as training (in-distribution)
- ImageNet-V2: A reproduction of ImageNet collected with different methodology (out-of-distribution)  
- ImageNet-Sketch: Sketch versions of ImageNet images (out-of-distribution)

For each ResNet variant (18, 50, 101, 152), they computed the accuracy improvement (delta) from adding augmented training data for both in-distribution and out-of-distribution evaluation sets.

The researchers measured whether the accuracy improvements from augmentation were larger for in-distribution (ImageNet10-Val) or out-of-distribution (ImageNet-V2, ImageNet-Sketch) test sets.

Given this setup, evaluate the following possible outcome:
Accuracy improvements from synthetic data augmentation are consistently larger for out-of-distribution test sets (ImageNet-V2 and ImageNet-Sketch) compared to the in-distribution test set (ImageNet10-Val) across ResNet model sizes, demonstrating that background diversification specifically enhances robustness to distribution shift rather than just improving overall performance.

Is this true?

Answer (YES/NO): NO